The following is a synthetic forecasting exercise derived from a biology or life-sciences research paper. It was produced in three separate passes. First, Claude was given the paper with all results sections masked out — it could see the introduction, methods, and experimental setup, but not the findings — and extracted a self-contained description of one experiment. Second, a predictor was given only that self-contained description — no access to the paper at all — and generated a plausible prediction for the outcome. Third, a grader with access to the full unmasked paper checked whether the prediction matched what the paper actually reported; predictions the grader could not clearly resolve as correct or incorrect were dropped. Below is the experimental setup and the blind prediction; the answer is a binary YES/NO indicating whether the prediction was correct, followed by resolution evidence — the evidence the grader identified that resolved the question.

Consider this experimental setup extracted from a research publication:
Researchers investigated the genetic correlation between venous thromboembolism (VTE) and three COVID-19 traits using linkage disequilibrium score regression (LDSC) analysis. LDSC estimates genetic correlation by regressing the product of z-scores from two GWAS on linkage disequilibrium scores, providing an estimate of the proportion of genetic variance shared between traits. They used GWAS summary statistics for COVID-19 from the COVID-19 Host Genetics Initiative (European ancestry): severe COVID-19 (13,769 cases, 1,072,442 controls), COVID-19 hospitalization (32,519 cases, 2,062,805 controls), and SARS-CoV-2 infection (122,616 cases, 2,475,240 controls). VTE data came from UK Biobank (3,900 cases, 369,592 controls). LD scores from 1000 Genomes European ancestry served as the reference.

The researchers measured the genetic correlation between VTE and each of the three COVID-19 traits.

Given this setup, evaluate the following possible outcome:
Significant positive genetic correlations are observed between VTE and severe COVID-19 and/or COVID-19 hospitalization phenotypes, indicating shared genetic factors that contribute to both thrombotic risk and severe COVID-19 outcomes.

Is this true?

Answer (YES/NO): YES